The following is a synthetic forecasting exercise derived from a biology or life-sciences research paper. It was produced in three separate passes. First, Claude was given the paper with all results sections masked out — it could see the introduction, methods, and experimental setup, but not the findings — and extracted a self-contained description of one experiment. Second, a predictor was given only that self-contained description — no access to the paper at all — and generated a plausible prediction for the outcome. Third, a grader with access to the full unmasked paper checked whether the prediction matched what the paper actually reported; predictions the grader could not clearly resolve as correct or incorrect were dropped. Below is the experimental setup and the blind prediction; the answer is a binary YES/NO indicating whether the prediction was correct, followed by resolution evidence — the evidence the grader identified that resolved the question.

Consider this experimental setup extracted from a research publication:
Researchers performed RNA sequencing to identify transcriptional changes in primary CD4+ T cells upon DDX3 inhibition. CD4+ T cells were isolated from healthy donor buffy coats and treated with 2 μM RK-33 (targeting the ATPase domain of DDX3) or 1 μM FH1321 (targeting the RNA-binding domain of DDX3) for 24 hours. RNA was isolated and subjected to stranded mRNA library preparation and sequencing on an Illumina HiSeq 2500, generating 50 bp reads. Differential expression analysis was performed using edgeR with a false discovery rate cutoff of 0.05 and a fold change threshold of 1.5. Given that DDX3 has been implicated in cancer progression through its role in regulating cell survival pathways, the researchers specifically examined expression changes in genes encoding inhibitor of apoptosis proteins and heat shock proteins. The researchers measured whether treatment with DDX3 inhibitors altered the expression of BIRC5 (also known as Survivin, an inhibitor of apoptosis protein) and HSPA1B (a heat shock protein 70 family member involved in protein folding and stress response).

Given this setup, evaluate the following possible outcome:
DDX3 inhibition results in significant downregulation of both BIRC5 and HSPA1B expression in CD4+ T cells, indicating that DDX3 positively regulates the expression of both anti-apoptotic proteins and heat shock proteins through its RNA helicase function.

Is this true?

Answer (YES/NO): NO